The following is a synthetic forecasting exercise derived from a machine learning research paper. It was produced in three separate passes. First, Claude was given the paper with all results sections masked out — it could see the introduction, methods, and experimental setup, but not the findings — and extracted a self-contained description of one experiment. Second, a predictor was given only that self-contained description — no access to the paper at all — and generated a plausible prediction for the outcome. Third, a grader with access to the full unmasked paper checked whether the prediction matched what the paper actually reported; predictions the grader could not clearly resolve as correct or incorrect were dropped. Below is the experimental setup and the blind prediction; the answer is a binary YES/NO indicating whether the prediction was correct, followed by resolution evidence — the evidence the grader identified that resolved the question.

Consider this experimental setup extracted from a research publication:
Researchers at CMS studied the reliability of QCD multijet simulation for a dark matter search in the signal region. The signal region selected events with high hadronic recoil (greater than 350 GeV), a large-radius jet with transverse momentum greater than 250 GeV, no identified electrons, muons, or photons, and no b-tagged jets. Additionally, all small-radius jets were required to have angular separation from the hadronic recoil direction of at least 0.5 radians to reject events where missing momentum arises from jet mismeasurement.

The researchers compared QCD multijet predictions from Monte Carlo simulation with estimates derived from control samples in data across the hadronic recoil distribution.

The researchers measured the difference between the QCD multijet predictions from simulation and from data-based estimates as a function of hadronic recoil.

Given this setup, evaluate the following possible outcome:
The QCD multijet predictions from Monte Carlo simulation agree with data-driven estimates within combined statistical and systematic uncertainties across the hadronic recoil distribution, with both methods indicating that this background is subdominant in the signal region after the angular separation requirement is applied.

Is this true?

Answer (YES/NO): NO